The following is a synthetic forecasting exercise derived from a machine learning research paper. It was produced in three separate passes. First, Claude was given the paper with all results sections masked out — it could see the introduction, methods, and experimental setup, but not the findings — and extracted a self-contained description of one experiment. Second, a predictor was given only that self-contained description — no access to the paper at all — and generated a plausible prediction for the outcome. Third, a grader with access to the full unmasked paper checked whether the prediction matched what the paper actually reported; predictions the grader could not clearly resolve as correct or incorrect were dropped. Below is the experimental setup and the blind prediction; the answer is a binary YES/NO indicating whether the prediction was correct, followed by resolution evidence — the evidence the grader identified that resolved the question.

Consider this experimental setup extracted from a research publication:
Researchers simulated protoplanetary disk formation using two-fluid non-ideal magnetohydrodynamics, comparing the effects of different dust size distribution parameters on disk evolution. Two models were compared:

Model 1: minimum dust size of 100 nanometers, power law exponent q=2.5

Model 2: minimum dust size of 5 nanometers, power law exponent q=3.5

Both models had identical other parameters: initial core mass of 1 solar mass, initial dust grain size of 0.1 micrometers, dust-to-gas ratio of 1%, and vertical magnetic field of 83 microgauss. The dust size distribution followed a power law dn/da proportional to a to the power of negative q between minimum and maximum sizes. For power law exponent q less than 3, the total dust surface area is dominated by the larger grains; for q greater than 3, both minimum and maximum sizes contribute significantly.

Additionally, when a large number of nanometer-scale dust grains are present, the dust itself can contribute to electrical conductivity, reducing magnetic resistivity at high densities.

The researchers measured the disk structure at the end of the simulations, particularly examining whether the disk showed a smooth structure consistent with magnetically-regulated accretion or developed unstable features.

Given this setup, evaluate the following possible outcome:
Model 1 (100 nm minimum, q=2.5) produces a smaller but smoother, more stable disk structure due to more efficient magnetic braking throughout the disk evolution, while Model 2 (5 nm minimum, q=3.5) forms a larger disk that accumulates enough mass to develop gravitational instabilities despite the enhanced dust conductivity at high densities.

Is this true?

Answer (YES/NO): NO